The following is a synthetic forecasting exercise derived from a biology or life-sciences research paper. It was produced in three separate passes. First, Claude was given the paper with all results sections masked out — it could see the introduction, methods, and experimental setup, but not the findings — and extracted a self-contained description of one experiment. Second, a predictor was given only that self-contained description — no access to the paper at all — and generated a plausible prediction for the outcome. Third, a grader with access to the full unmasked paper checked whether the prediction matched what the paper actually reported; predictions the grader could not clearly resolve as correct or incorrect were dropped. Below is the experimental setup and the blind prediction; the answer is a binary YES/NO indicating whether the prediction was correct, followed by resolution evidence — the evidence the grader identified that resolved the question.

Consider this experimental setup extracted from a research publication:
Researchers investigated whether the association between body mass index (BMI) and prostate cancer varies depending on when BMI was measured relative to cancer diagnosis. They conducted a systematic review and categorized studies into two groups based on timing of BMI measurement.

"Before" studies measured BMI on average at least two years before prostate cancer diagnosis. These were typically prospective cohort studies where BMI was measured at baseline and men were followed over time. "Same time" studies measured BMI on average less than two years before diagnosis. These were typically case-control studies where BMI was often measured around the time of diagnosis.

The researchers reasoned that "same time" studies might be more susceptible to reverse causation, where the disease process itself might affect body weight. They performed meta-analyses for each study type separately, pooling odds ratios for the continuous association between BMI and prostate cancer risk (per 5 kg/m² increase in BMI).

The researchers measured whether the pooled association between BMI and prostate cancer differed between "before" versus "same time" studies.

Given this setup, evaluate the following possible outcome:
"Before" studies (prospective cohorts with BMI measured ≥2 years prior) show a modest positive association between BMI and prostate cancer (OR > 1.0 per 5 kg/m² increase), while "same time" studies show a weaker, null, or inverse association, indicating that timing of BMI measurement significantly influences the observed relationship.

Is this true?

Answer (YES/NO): NO